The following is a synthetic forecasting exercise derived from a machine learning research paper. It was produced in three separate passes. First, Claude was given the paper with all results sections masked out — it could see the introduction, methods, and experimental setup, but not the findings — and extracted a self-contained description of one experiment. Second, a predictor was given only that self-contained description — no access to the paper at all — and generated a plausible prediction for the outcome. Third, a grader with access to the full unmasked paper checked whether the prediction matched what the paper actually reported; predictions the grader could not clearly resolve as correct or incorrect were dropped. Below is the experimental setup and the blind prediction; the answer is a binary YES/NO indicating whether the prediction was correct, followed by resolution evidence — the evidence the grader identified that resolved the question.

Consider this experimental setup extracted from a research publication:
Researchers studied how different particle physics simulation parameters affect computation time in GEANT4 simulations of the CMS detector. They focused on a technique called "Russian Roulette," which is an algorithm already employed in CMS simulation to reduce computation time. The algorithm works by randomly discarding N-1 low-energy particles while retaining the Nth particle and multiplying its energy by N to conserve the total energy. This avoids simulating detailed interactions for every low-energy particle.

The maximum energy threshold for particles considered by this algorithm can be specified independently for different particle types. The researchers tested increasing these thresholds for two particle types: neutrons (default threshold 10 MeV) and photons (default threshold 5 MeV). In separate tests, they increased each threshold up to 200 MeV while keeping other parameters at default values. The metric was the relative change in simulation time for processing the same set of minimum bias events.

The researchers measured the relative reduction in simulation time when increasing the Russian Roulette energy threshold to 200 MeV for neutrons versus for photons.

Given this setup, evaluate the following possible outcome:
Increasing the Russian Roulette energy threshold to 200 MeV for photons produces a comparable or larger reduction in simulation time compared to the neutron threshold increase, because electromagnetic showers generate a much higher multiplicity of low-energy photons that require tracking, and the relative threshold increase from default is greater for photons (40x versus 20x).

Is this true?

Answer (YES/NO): YES